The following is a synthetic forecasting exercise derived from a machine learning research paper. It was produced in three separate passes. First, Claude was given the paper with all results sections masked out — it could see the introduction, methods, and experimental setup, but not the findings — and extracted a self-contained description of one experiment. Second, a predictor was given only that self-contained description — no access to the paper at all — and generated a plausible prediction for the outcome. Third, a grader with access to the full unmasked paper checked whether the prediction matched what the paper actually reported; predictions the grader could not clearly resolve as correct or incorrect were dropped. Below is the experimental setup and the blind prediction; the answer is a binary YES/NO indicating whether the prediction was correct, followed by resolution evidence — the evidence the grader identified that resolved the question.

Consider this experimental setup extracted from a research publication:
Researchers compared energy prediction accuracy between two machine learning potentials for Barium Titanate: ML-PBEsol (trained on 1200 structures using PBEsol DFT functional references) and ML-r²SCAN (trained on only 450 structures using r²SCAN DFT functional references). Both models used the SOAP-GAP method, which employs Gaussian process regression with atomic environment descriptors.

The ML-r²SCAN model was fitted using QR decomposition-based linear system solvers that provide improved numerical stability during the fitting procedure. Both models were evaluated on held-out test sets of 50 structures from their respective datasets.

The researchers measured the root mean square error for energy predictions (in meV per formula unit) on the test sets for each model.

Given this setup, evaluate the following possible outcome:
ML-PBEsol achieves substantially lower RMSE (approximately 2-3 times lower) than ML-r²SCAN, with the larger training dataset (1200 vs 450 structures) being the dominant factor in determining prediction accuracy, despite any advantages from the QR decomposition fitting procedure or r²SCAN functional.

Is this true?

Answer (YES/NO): NO